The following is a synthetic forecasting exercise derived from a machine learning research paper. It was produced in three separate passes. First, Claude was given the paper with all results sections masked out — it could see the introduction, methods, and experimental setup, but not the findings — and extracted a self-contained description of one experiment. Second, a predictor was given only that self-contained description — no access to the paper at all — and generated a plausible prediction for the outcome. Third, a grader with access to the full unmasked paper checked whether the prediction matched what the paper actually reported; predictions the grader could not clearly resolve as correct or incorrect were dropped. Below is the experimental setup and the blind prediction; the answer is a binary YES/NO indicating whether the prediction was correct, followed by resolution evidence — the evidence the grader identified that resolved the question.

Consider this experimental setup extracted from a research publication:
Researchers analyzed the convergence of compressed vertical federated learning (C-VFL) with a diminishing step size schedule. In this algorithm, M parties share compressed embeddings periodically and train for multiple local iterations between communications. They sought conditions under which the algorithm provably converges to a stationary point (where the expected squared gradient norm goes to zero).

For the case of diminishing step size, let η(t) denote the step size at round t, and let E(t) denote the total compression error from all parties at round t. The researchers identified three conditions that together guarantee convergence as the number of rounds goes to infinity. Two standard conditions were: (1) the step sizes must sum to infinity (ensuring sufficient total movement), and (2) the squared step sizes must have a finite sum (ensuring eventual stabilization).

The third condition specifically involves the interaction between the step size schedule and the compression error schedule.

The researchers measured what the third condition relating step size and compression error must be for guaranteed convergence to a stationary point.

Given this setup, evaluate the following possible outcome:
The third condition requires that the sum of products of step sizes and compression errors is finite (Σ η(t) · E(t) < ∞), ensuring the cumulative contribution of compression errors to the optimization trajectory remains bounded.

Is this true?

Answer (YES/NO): YES